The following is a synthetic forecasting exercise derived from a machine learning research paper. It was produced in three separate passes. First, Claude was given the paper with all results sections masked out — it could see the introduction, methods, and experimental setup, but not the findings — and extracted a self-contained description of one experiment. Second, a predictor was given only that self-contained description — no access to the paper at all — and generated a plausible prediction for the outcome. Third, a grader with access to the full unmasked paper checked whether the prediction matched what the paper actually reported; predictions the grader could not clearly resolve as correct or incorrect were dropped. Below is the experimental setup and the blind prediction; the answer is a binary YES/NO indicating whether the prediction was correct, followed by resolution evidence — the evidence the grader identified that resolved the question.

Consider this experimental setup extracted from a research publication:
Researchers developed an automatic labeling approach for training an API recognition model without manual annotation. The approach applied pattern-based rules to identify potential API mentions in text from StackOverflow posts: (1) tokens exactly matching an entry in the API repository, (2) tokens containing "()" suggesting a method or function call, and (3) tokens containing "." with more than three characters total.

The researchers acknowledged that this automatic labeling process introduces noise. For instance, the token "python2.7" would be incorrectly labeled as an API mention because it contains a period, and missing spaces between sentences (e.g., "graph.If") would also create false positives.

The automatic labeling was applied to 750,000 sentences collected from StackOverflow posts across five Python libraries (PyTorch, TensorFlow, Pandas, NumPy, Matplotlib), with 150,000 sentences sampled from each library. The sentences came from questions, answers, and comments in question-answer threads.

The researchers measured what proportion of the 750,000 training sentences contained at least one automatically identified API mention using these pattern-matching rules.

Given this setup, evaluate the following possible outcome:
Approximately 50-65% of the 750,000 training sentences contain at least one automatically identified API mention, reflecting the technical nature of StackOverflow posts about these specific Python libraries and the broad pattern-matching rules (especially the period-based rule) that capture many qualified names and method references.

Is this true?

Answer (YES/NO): NO